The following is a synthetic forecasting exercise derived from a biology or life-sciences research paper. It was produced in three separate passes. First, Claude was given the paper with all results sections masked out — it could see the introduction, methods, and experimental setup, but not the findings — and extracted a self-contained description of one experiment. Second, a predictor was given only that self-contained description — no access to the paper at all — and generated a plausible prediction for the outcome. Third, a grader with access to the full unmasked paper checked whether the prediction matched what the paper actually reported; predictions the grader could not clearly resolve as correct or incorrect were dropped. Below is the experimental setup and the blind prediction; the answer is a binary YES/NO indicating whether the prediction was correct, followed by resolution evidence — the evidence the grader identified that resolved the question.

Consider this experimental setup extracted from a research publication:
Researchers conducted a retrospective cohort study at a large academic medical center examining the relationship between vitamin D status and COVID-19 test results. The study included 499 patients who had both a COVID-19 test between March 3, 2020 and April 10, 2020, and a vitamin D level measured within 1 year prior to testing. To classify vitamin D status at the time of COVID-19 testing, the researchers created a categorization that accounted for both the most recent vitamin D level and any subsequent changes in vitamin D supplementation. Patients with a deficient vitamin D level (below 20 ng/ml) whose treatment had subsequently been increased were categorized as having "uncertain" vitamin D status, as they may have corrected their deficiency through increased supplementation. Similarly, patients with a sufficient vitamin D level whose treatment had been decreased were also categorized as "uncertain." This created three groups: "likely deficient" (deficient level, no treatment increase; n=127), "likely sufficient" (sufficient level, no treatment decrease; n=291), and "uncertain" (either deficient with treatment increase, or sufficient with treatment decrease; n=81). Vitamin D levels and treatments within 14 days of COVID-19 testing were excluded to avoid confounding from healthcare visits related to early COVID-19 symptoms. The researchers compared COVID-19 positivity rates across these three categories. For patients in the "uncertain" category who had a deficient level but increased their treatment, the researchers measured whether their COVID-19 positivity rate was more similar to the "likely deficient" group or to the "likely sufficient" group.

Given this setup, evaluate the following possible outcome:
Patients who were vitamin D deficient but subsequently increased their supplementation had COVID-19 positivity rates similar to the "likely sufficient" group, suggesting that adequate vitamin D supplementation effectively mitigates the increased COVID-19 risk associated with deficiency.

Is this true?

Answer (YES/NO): YES